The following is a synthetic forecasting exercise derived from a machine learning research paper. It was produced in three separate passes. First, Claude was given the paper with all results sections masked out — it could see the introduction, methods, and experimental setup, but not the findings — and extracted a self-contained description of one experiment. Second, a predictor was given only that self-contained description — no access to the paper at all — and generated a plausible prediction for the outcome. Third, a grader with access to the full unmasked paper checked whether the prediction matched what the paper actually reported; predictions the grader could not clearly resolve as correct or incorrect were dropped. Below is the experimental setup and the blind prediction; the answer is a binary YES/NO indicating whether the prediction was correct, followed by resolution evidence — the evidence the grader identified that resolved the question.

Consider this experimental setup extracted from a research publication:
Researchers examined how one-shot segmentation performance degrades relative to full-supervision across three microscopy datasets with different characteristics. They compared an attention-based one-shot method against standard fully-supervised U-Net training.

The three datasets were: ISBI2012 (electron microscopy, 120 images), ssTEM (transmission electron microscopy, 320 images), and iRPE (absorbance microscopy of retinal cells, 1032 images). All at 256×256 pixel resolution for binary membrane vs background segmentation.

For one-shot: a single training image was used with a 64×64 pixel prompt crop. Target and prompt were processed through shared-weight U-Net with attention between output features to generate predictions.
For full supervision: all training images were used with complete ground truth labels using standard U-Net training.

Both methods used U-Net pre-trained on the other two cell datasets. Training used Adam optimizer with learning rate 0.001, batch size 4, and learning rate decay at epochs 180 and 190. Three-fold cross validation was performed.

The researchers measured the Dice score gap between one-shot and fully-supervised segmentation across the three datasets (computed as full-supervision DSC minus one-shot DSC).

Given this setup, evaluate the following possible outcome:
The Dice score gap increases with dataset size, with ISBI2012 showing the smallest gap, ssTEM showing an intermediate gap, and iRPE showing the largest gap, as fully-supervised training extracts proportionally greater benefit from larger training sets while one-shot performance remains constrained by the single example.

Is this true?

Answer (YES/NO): NO